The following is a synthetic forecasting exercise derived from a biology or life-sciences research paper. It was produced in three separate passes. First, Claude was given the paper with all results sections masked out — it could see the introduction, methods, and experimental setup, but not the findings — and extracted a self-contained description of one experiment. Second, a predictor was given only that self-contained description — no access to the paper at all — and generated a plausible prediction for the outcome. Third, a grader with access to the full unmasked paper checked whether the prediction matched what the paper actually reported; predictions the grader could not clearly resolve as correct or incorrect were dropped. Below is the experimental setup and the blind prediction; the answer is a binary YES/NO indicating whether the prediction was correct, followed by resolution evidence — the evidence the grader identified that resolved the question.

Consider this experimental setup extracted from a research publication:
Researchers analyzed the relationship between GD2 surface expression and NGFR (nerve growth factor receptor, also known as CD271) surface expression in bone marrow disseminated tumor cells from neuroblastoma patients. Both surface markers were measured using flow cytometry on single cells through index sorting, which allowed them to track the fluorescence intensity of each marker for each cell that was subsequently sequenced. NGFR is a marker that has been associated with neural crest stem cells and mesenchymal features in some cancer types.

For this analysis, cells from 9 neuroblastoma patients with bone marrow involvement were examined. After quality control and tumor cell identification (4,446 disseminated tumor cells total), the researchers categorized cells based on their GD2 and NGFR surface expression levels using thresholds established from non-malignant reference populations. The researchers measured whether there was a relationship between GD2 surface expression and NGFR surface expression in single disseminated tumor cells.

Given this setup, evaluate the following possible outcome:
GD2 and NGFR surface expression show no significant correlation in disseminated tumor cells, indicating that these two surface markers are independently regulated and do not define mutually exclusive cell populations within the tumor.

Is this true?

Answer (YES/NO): NO